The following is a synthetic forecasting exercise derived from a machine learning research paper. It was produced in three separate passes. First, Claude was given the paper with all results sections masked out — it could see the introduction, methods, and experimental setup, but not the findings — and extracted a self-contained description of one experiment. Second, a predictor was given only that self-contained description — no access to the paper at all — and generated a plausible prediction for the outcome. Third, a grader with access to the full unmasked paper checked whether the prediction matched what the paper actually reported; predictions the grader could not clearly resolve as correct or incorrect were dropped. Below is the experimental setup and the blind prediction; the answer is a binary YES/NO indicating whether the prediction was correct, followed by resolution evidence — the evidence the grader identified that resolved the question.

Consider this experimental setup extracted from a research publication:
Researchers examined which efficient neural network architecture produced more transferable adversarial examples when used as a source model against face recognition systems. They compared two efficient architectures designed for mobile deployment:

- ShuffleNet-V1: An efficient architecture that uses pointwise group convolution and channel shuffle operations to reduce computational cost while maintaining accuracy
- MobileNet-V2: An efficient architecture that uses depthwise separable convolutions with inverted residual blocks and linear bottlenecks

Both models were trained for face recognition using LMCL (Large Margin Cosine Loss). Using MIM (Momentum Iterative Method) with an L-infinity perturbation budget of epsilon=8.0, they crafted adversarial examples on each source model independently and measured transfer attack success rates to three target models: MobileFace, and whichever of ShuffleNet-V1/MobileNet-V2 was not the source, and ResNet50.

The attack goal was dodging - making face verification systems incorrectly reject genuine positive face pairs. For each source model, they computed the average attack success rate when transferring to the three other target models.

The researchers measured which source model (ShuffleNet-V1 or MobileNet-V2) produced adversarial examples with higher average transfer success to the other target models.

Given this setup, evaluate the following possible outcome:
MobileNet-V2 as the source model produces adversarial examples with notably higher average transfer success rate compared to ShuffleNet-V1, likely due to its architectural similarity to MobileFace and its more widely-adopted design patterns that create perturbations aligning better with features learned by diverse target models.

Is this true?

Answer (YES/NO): NO